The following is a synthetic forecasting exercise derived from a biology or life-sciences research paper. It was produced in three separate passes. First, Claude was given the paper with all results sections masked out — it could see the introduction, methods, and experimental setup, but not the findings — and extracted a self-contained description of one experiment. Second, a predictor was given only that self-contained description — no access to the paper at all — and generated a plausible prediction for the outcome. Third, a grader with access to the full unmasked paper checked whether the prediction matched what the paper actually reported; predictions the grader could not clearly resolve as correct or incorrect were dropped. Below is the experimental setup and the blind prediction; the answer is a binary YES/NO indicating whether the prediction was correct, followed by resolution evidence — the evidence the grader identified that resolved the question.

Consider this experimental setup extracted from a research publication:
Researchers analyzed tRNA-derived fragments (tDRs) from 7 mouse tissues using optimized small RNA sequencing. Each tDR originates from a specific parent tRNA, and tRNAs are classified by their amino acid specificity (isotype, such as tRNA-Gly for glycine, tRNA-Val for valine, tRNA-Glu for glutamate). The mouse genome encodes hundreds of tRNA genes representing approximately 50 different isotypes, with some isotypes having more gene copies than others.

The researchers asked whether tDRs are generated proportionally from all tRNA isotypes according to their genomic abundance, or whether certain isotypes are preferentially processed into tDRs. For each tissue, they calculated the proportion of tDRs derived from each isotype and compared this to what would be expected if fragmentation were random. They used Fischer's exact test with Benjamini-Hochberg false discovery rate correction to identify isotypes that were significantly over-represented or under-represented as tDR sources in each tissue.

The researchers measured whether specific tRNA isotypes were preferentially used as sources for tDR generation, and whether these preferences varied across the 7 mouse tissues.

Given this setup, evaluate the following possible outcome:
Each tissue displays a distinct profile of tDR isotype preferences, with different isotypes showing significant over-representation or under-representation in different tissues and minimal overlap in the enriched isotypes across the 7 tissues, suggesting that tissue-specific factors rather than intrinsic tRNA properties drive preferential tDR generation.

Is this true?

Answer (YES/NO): NO